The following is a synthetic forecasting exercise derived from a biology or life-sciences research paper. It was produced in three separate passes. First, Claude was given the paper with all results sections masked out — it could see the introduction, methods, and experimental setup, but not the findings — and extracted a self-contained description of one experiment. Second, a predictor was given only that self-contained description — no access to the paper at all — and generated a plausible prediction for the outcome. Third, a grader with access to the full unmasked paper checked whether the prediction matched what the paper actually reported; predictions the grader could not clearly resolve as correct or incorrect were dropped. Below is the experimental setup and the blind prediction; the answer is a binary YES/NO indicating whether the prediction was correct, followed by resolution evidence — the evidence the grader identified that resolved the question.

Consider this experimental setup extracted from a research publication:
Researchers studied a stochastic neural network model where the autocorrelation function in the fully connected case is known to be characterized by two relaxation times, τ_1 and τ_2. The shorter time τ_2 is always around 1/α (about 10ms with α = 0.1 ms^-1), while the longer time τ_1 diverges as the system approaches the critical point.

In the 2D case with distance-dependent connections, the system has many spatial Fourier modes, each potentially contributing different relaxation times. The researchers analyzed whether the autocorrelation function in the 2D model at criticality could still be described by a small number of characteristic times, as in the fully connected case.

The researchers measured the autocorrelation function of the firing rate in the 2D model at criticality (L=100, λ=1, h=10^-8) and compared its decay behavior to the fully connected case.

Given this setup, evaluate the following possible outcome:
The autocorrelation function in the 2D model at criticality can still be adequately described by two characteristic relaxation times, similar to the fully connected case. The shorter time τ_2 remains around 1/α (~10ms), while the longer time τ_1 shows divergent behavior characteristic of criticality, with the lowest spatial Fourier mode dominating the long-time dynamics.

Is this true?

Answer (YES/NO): NO